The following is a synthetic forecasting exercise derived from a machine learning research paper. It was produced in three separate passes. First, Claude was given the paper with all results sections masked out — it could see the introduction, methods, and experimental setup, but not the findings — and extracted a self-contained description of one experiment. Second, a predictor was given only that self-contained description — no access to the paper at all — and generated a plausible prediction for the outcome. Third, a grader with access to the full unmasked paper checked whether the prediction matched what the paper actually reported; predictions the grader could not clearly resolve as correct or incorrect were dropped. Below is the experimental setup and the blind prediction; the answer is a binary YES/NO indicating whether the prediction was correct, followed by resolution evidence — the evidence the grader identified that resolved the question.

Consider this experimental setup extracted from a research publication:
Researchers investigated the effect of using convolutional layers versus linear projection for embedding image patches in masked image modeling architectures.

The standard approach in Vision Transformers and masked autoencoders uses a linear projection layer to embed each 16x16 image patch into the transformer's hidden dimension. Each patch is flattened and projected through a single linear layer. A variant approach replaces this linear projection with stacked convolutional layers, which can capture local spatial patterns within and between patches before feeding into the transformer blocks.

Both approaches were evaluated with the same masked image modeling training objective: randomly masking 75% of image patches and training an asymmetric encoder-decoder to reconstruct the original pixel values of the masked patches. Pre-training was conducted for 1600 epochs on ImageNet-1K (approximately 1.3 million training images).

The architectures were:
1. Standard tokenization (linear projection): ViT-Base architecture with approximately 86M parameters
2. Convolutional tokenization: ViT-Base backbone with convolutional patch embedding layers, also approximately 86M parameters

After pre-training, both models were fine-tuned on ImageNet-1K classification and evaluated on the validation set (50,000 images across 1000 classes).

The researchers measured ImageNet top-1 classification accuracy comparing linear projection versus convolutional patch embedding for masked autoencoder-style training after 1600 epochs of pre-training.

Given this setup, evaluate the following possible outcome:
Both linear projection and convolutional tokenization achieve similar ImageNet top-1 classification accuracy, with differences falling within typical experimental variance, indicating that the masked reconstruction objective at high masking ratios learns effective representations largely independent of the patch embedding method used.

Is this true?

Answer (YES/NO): NO